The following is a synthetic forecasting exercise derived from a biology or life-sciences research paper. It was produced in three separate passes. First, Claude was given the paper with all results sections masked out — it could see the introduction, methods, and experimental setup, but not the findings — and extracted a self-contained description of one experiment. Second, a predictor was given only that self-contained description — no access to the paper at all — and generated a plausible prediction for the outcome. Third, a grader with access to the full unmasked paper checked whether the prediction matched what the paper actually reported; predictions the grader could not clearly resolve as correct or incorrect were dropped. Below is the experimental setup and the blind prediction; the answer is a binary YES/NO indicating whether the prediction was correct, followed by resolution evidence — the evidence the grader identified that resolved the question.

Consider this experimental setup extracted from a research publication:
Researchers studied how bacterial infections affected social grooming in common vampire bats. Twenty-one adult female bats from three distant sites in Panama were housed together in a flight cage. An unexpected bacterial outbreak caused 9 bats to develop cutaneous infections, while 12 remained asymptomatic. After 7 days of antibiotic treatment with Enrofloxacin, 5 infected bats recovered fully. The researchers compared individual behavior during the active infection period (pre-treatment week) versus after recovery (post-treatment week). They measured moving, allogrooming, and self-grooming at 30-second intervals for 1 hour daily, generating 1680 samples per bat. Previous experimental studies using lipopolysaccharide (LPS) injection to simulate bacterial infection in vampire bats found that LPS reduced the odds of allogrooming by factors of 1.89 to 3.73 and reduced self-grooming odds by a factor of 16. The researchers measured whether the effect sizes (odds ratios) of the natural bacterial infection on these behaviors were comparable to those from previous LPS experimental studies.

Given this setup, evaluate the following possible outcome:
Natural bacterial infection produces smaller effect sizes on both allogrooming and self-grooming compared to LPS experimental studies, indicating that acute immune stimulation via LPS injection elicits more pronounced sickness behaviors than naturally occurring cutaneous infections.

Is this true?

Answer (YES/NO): NO